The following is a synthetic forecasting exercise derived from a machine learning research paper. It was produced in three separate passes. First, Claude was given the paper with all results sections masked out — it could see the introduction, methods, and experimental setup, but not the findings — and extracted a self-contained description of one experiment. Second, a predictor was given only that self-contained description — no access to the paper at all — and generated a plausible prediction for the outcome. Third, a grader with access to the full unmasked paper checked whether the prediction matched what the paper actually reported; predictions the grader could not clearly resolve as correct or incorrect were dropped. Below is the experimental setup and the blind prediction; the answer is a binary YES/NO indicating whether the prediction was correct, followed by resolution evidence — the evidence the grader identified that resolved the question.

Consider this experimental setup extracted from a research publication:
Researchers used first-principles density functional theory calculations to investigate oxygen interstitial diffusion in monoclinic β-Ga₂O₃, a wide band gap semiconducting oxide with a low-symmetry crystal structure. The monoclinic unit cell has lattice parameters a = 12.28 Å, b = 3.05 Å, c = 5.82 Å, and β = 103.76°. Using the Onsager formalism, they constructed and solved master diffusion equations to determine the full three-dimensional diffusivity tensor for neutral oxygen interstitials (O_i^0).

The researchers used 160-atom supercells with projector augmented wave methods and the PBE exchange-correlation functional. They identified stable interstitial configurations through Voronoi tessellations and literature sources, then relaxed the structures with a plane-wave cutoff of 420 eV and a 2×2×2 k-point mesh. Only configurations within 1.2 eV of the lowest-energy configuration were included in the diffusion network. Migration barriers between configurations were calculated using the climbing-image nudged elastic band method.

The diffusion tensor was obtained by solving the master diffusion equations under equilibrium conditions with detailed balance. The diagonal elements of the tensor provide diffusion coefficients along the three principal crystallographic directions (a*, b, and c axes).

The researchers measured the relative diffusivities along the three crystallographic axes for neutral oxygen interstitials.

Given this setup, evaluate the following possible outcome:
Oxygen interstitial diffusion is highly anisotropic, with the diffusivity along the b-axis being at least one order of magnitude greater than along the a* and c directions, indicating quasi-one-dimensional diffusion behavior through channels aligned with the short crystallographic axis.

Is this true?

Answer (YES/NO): YES